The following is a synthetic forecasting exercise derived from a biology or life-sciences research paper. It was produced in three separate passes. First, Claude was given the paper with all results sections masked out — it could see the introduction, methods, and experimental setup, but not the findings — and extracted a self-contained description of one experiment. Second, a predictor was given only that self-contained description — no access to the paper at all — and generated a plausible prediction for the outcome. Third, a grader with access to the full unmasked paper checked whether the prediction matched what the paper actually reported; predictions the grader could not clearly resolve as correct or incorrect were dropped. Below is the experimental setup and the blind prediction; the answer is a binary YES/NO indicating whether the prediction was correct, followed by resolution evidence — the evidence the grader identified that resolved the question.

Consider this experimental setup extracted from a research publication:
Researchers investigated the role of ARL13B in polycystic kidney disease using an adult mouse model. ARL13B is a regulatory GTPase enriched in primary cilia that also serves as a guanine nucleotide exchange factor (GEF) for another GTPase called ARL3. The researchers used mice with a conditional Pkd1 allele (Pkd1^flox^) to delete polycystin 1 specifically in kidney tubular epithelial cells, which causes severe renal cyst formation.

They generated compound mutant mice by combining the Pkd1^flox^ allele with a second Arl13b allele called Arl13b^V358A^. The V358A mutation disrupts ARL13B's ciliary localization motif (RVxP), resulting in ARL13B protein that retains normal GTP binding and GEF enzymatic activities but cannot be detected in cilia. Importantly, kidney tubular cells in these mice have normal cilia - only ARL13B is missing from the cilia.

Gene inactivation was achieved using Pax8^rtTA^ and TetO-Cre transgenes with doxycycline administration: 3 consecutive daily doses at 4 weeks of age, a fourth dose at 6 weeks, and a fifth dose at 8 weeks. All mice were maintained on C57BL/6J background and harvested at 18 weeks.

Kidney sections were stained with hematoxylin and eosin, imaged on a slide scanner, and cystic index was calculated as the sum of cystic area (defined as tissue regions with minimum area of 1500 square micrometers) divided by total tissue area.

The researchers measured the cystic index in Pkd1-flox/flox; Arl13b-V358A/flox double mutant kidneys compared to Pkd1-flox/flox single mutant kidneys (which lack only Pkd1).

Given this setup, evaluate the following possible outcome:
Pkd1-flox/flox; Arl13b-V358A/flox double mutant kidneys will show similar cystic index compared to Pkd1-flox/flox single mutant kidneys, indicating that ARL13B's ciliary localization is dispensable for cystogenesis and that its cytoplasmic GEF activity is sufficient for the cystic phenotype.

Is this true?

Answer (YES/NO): NO